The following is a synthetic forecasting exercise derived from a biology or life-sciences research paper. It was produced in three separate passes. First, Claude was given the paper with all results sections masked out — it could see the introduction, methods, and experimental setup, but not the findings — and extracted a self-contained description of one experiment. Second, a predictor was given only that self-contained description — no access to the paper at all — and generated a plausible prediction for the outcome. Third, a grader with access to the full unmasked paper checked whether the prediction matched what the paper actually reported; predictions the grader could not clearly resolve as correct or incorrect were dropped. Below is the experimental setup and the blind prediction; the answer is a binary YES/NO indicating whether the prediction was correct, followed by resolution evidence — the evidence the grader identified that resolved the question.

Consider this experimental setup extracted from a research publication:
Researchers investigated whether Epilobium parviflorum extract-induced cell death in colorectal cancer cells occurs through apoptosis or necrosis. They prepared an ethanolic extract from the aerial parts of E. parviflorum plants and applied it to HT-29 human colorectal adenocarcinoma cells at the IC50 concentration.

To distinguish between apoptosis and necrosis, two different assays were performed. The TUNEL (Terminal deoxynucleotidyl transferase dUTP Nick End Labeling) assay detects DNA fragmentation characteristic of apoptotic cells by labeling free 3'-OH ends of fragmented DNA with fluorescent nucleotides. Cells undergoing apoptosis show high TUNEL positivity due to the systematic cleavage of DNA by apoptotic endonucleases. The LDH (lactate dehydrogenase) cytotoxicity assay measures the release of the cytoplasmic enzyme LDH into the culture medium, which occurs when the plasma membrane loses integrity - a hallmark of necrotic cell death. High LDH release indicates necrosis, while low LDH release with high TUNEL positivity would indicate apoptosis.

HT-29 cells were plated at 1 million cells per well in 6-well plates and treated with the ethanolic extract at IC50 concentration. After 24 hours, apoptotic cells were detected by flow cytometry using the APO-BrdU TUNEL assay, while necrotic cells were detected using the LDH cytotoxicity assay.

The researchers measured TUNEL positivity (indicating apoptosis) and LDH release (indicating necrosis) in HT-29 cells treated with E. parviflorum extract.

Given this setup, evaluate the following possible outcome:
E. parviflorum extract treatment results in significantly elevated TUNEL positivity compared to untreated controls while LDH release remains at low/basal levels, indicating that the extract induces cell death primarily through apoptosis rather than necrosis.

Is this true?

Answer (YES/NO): NO